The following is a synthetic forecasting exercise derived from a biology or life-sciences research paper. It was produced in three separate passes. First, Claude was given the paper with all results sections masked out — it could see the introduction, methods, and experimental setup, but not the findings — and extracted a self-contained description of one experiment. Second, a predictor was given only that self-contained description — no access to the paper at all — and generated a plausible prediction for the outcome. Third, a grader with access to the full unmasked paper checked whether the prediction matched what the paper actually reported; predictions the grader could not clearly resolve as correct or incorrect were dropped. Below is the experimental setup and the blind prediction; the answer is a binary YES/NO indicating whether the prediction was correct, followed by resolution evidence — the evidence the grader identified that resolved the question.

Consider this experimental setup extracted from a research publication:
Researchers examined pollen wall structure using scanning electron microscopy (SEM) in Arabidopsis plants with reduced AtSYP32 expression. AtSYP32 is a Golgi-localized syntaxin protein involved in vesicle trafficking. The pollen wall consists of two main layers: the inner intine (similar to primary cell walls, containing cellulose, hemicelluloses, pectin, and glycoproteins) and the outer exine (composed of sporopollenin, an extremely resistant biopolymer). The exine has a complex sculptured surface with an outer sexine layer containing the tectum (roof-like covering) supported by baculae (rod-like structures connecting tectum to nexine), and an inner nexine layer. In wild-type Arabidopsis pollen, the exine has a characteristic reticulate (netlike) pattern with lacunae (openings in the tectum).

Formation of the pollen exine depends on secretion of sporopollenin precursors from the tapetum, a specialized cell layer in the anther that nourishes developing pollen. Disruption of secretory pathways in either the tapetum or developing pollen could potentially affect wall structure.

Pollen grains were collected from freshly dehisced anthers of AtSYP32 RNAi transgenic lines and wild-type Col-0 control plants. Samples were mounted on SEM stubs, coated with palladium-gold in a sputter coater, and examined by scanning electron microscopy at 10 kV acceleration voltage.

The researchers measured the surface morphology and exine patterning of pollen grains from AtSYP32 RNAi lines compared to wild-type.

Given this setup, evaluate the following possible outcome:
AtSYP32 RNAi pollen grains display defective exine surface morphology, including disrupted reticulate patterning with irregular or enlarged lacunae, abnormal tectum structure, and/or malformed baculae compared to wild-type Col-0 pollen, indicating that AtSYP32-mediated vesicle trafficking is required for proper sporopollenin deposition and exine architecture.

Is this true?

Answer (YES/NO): YES